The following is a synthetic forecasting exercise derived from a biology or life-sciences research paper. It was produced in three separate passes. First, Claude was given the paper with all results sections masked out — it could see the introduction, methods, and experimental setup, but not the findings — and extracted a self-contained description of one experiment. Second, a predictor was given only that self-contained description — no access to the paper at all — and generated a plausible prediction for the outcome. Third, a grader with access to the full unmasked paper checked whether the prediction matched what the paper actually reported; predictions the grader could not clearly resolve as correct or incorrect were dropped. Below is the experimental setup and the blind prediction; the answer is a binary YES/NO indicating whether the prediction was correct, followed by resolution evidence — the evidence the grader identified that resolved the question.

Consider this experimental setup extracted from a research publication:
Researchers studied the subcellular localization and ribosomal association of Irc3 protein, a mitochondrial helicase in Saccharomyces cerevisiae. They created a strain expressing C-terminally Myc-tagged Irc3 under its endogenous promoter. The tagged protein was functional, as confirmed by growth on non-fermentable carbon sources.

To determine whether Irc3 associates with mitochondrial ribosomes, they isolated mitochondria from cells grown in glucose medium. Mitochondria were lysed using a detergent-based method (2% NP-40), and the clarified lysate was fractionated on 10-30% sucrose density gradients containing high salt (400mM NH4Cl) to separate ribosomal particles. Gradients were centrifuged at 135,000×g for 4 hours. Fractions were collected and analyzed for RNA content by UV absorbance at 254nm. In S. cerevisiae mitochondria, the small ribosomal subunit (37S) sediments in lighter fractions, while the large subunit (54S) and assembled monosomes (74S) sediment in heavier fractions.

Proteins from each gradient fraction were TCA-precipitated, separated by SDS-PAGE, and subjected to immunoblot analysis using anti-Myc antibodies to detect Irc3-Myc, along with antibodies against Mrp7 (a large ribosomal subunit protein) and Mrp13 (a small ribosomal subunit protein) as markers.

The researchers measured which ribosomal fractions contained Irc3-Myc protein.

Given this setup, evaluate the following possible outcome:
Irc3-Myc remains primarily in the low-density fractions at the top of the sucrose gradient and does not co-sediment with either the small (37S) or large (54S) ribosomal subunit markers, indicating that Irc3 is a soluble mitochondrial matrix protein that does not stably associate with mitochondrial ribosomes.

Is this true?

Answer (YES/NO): NO